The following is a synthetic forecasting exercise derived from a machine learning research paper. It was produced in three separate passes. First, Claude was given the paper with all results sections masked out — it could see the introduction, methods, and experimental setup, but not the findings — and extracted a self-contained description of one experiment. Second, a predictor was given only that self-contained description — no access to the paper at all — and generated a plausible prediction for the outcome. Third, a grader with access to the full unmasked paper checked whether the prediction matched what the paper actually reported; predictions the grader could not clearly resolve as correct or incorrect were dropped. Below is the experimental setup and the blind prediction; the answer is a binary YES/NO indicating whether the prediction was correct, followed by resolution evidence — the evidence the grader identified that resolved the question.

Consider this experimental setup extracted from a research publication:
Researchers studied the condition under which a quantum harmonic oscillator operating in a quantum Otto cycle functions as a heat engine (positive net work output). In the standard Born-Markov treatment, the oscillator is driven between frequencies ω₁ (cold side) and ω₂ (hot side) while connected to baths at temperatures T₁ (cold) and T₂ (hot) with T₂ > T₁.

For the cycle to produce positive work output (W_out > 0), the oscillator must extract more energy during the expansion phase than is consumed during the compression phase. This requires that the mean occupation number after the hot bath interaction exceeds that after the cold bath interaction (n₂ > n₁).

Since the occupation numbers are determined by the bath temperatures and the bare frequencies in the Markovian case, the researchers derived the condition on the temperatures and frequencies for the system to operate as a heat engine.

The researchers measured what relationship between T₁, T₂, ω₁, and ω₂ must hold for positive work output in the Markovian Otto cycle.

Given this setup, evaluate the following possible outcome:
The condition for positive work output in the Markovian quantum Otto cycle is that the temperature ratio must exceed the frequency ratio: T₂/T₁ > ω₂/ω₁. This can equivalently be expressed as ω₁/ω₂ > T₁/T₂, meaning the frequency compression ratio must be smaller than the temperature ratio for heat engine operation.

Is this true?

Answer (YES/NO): YES